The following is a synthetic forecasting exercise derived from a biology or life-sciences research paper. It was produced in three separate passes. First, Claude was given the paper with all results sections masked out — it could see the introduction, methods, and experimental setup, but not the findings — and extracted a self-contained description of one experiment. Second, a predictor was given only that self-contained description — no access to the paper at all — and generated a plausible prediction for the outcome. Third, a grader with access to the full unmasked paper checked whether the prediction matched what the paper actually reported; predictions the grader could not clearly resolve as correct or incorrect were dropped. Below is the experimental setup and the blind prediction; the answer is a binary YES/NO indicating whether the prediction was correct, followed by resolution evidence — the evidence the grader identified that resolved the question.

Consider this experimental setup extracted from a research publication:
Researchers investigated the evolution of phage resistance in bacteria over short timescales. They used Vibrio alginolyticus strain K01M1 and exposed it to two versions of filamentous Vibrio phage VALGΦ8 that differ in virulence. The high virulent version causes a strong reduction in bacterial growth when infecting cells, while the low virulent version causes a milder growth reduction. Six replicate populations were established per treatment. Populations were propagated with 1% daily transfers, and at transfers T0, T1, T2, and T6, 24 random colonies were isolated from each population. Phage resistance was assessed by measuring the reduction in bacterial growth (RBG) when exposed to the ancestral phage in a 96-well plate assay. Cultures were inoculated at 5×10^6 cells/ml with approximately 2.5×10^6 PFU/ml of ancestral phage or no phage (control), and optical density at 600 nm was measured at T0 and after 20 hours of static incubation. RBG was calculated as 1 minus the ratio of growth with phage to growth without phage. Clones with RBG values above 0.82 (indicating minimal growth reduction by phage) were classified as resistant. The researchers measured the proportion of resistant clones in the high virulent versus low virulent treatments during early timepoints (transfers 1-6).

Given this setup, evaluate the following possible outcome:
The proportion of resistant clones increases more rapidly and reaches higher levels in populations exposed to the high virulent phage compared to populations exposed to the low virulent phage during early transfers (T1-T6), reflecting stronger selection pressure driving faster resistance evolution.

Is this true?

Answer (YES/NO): NO